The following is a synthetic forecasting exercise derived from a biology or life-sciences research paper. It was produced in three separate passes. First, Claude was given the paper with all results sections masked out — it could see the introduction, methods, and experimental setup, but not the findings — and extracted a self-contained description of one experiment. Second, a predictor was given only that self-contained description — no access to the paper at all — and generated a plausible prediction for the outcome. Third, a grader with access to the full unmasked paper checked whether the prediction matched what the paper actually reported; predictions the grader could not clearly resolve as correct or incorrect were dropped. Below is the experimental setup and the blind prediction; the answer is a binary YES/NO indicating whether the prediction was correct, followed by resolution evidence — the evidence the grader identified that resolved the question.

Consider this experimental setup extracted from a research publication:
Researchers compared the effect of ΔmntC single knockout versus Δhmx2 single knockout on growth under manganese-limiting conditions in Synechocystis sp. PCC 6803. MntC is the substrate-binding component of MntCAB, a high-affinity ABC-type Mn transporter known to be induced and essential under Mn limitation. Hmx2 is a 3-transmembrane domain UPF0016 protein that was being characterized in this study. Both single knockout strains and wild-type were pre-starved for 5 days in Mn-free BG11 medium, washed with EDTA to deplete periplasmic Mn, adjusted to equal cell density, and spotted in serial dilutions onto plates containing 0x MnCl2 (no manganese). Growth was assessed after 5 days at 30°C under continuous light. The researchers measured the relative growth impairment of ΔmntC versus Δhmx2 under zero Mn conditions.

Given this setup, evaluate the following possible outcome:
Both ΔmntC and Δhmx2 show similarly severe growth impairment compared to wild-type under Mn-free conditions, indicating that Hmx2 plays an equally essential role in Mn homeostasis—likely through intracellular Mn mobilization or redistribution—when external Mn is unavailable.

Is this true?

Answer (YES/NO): NO